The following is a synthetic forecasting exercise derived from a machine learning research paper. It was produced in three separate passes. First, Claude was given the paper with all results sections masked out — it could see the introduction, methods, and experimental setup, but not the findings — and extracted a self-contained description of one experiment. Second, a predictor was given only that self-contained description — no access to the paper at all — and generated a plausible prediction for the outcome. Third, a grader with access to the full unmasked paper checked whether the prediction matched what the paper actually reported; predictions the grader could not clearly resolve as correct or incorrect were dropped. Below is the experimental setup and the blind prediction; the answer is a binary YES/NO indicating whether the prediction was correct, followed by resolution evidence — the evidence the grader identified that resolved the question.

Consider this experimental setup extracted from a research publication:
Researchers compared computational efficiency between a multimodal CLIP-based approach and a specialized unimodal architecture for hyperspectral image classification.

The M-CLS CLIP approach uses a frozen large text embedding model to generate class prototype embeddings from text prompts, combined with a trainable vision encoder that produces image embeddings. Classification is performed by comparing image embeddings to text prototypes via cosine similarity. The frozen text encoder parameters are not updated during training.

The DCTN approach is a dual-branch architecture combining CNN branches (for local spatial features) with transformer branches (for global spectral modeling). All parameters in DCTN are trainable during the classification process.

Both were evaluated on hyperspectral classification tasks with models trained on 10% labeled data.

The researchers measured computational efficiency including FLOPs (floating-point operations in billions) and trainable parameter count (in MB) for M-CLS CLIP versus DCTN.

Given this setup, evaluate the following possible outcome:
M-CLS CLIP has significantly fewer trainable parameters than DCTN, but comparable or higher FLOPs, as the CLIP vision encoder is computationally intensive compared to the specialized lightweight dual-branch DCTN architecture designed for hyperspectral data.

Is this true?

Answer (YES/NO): NO